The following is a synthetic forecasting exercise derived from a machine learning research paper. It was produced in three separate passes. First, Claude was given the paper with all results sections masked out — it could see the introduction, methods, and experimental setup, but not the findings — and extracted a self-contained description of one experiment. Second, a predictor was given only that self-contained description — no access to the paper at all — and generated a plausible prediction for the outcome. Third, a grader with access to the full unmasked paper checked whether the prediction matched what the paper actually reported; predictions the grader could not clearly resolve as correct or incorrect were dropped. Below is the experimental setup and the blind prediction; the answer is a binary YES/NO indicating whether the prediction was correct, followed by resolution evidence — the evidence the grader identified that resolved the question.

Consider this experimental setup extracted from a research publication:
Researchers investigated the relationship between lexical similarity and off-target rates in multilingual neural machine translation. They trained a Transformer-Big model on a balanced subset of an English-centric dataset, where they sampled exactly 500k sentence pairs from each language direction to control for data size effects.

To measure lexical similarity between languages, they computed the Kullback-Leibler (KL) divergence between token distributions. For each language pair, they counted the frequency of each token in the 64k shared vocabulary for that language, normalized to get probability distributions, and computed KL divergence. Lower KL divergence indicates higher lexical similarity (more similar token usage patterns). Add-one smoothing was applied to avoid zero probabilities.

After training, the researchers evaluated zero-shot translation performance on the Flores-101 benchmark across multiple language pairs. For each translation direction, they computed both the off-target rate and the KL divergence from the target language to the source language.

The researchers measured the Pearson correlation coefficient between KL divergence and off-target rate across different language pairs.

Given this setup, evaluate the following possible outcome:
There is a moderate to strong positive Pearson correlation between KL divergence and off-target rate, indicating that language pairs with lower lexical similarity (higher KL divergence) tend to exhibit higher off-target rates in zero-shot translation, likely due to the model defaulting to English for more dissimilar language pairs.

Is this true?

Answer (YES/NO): NO